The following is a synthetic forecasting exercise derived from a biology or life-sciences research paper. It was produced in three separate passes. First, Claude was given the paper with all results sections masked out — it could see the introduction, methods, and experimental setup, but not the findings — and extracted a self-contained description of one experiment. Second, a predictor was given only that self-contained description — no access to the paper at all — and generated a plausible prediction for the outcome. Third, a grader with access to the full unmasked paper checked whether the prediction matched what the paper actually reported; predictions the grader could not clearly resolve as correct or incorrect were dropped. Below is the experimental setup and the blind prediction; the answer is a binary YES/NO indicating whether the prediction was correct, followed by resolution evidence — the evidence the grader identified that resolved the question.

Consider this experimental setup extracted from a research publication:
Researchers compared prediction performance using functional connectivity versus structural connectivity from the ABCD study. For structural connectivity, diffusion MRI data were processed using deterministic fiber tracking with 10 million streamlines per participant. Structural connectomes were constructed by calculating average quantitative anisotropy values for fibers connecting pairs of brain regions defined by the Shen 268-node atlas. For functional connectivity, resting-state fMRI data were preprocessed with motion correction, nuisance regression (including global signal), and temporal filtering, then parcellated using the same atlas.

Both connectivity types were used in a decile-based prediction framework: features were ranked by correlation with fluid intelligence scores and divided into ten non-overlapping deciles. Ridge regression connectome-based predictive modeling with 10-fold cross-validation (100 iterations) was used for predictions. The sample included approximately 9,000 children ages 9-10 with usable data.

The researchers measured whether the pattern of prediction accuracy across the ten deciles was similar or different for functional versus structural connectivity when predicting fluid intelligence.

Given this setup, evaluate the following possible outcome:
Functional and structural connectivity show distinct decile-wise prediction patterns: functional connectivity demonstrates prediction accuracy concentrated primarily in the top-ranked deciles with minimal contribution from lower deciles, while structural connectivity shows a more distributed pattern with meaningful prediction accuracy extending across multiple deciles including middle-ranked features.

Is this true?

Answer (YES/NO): NO